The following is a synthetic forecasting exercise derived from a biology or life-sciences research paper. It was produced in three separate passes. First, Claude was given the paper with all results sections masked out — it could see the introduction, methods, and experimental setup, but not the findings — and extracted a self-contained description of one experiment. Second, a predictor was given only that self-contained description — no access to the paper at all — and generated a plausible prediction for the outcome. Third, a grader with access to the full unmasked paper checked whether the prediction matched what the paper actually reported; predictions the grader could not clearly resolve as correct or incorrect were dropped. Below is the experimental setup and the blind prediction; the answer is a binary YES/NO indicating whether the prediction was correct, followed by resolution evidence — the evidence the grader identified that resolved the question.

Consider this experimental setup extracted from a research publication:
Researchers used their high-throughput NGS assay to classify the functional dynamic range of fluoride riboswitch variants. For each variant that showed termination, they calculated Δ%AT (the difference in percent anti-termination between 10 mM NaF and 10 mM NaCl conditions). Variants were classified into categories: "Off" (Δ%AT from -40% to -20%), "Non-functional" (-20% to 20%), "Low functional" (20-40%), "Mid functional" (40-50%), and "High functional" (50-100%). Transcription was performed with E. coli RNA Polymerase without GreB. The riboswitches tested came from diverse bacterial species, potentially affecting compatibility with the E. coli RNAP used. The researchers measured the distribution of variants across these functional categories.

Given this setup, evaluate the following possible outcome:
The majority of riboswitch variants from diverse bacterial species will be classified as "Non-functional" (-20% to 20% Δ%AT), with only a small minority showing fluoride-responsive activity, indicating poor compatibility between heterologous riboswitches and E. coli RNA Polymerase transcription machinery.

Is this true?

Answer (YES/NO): YES